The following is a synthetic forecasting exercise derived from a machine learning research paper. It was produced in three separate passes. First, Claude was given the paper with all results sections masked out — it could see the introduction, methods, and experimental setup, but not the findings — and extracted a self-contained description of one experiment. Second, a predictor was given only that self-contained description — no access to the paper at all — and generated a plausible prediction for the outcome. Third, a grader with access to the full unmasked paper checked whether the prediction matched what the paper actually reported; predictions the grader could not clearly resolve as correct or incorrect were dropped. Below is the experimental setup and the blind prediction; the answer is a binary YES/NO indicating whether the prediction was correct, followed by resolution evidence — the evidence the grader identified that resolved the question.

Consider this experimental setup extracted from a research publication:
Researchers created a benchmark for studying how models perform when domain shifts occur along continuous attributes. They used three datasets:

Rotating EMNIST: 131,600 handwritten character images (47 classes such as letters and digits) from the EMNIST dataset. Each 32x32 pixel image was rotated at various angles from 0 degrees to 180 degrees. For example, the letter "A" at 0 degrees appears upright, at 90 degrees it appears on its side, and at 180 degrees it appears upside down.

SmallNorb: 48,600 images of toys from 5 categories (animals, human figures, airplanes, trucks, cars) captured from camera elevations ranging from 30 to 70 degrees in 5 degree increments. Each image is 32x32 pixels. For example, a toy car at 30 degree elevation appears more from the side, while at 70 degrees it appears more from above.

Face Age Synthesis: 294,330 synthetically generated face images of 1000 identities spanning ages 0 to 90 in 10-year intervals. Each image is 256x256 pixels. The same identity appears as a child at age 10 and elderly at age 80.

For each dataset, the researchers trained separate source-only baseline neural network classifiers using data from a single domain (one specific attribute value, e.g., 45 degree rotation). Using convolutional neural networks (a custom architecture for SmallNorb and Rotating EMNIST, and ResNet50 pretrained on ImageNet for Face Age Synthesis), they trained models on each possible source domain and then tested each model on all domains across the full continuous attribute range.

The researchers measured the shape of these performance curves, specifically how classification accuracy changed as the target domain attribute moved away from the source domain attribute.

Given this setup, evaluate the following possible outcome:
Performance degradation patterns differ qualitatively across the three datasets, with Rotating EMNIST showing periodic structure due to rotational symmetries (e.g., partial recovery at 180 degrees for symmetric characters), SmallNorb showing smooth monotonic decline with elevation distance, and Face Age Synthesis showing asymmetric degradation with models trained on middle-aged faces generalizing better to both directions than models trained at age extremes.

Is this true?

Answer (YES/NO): NO